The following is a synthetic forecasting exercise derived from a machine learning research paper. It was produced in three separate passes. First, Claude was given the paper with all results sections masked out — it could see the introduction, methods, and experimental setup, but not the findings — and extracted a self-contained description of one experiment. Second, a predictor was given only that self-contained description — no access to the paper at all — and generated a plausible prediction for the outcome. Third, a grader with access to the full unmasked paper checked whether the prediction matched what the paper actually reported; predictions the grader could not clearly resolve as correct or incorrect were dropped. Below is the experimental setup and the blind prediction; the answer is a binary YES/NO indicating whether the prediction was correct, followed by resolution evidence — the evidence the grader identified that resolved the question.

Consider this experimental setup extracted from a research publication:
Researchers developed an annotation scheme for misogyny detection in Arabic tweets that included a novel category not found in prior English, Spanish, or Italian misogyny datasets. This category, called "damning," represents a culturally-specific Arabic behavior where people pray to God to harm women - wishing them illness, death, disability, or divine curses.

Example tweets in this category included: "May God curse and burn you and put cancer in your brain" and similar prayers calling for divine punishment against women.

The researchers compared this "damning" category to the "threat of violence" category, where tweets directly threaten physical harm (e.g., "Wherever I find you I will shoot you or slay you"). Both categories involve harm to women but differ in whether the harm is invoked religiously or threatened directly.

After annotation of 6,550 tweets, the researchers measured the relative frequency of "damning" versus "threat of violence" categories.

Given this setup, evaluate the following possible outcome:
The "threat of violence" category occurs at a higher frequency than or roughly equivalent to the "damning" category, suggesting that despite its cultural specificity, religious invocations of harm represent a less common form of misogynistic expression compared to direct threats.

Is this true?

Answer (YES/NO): NO